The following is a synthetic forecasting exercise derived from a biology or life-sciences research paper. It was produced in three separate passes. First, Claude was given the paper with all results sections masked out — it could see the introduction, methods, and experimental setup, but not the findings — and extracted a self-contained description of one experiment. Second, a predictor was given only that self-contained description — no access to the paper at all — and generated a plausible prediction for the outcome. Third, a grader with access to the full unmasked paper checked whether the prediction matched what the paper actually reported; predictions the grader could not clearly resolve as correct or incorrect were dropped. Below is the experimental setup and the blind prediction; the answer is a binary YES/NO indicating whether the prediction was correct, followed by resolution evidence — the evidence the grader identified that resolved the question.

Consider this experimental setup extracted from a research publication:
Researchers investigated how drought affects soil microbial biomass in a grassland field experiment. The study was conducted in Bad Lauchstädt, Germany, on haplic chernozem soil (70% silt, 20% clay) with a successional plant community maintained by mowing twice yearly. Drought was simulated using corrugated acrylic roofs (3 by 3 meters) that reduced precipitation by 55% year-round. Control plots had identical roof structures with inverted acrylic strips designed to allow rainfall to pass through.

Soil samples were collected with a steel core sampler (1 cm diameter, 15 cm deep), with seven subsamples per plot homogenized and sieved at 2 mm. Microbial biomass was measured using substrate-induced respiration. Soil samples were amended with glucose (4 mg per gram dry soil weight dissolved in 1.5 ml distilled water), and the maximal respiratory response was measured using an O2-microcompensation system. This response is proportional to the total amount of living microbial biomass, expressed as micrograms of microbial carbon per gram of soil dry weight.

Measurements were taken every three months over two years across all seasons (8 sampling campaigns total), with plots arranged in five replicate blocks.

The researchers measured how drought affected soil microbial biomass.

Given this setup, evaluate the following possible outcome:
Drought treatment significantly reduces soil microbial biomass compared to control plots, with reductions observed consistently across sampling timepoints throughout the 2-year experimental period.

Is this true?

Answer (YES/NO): NO